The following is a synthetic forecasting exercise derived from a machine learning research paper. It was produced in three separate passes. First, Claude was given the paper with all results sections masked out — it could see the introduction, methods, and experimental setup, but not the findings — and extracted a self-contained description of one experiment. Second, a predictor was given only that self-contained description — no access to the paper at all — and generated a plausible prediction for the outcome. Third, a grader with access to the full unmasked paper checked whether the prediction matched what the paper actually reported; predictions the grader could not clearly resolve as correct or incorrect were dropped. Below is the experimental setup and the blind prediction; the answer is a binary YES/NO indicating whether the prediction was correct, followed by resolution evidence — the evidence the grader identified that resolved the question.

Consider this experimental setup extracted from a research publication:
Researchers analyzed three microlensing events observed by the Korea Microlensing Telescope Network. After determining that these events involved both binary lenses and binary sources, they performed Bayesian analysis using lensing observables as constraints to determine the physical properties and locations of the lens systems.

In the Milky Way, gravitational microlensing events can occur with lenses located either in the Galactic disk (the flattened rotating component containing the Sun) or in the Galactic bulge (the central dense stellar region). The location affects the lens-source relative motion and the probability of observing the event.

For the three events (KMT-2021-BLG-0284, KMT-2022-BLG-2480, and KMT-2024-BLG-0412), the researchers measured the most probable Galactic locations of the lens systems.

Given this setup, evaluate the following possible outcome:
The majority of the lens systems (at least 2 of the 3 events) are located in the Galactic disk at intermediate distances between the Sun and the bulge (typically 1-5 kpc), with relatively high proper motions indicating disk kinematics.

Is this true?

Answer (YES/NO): NO